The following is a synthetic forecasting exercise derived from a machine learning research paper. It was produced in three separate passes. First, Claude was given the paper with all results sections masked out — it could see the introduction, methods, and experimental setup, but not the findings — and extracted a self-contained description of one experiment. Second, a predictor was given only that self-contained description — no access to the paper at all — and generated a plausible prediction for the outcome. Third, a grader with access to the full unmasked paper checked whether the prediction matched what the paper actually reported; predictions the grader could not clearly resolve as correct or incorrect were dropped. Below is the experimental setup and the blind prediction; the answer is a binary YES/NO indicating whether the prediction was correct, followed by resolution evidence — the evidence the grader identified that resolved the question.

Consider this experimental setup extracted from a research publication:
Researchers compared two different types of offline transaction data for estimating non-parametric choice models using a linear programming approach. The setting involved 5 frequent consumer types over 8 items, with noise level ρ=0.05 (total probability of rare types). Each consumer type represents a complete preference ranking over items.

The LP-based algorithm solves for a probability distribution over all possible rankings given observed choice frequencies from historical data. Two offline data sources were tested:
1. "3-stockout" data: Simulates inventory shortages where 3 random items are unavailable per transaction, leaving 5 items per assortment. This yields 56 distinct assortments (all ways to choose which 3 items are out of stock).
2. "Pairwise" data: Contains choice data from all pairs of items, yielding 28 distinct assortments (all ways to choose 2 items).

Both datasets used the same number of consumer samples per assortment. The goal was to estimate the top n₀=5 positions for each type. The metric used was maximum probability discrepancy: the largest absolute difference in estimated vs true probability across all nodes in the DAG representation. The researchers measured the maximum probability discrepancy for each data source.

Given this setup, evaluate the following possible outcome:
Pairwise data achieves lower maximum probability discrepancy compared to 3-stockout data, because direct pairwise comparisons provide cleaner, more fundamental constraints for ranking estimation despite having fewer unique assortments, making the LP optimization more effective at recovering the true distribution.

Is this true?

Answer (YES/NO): NO